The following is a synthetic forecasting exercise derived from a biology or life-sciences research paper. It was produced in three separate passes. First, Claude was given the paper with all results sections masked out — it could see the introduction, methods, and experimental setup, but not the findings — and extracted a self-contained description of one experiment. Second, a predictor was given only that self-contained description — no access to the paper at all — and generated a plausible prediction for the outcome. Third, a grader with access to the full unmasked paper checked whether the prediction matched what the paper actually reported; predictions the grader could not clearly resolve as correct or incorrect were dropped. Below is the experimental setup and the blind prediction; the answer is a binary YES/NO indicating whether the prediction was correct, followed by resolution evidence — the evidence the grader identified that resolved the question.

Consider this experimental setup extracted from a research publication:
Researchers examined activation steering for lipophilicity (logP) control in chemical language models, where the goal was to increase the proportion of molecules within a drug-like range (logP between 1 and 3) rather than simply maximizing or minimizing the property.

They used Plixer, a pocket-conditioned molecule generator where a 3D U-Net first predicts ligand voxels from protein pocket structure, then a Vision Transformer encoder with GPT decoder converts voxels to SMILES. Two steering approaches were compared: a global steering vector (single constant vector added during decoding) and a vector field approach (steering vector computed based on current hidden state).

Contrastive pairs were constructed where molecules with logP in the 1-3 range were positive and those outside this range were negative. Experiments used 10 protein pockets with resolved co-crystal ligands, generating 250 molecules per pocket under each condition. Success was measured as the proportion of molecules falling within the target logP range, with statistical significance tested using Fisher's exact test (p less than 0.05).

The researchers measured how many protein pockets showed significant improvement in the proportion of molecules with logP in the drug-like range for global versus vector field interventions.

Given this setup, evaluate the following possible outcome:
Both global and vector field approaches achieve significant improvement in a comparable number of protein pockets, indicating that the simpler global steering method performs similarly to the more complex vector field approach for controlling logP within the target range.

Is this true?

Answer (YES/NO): NO